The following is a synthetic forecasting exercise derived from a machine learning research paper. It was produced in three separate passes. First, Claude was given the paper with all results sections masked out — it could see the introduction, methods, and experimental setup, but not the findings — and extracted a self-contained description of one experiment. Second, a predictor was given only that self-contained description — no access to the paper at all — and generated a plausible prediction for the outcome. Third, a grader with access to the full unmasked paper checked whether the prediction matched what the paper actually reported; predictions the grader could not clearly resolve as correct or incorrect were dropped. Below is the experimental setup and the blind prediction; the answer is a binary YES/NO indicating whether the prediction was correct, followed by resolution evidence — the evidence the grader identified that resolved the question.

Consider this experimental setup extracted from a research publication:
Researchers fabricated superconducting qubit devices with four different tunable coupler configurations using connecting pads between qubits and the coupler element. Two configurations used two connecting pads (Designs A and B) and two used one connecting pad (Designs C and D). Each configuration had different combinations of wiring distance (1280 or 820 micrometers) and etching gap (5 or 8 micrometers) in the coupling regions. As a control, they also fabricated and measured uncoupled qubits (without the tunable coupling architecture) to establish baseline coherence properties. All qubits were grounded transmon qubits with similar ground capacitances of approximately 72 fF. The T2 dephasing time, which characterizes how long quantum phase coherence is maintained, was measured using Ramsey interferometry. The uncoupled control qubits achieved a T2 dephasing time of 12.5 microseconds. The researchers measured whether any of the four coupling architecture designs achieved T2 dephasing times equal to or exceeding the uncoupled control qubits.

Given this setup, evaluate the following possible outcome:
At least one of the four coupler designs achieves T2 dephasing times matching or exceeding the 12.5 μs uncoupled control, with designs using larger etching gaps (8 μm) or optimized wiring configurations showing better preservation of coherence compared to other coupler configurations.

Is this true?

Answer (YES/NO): NO